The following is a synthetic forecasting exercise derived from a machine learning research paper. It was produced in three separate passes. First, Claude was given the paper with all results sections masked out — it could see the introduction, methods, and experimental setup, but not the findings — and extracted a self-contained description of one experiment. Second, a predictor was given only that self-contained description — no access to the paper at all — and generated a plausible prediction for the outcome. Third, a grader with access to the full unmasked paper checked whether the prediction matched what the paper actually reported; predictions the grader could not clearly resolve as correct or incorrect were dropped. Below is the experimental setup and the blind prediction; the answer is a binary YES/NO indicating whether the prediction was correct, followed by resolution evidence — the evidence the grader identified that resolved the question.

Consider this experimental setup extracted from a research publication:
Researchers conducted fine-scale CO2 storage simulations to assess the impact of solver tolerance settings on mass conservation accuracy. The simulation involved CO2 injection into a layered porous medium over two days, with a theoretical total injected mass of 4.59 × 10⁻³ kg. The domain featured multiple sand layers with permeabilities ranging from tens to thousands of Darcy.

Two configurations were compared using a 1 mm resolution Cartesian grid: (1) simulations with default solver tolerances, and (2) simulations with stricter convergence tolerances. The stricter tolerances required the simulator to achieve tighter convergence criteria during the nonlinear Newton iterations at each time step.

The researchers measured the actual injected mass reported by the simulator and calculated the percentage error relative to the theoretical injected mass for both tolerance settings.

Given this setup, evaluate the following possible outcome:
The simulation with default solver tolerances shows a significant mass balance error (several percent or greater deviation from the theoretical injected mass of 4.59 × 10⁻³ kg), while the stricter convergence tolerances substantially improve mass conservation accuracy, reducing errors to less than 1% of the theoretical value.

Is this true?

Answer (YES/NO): YES